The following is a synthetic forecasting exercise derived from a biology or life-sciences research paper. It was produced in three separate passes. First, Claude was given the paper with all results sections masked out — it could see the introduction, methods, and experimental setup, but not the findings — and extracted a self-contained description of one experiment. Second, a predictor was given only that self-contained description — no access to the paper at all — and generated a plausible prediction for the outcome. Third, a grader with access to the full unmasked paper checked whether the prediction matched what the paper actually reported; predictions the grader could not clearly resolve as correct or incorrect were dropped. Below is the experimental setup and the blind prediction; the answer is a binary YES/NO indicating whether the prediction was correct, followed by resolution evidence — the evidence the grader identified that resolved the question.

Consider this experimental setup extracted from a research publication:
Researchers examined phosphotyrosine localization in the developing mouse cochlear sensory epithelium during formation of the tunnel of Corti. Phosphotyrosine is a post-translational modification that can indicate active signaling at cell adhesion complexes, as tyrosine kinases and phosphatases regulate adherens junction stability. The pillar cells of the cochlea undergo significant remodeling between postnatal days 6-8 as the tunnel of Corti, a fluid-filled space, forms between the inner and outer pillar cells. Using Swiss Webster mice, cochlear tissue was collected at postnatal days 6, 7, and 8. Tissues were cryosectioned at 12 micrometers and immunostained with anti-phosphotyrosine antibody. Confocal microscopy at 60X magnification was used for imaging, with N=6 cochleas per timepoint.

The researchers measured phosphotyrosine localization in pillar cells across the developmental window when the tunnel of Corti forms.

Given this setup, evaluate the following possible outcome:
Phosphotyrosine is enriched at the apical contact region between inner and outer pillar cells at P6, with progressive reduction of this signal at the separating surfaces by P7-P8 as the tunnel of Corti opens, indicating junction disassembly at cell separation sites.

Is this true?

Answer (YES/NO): NO